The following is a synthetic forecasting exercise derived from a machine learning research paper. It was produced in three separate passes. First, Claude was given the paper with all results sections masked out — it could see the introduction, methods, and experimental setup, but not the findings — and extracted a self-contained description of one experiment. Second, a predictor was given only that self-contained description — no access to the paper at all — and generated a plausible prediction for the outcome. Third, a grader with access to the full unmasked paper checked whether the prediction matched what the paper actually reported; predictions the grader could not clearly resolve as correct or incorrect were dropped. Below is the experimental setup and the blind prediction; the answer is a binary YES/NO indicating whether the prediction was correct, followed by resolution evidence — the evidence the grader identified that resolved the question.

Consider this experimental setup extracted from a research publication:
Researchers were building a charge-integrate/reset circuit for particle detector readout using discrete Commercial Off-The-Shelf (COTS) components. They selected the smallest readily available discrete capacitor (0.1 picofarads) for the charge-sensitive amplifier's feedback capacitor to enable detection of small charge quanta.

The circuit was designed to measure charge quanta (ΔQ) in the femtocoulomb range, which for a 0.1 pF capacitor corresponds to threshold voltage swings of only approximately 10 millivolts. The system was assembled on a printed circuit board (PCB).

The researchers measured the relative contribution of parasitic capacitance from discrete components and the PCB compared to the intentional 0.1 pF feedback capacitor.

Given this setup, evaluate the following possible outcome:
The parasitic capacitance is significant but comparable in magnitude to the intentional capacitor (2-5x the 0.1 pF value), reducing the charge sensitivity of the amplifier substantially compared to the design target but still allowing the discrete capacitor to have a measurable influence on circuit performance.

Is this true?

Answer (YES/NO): NO